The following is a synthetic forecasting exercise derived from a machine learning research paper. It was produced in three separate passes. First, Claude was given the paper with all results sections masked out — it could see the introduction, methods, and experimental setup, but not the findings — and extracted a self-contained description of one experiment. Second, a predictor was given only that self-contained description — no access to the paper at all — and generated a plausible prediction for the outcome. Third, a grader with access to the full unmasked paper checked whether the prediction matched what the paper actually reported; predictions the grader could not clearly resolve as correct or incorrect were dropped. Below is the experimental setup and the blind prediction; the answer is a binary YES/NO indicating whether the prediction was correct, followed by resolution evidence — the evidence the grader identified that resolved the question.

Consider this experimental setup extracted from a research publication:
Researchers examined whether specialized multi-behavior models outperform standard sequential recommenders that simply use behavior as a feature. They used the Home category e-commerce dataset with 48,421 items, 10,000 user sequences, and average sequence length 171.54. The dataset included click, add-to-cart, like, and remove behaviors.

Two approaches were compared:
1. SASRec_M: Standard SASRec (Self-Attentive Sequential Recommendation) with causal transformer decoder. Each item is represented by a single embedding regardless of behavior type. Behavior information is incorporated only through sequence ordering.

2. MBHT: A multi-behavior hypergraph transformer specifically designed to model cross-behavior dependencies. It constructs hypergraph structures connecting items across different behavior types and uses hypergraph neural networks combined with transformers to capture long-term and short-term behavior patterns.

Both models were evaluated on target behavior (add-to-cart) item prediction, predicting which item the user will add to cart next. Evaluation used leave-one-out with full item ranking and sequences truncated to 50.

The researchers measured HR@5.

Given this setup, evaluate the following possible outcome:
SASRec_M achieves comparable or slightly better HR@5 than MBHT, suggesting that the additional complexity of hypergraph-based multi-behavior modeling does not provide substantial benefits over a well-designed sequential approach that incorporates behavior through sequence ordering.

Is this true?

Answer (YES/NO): NO